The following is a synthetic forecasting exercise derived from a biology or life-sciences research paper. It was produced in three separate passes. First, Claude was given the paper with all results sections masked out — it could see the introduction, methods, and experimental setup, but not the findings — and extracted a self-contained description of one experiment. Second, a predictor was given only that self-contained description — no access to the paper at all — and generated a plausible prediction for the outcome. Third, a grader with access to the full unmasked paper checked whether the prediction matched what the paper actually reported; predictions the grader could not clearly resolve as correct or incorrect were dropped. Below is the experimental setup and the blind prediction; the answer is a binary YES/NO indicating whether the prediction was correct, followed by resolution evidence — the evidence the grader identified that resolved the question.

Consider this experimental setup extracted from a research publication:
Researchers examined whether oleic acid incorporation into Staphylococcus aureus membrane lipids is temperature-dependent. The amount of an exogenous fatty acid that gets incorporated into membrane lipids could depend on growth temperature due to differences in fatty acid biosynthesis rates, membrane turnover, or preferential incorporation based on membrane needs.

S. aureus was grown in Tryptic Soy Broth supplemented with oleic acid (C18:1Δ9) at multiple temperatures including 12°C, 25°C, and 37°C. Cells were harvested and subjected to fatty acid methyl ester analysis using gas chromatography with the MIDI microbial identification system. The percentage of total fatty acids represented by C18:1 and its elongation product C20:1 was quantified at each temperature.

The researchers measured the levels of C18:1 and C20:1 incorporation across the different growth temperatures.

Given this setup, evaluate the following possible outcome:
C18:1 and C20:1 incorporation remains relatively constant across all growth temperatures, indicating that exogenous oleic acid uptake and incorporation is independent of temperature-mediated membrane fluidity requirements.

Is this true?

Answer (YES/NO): NO